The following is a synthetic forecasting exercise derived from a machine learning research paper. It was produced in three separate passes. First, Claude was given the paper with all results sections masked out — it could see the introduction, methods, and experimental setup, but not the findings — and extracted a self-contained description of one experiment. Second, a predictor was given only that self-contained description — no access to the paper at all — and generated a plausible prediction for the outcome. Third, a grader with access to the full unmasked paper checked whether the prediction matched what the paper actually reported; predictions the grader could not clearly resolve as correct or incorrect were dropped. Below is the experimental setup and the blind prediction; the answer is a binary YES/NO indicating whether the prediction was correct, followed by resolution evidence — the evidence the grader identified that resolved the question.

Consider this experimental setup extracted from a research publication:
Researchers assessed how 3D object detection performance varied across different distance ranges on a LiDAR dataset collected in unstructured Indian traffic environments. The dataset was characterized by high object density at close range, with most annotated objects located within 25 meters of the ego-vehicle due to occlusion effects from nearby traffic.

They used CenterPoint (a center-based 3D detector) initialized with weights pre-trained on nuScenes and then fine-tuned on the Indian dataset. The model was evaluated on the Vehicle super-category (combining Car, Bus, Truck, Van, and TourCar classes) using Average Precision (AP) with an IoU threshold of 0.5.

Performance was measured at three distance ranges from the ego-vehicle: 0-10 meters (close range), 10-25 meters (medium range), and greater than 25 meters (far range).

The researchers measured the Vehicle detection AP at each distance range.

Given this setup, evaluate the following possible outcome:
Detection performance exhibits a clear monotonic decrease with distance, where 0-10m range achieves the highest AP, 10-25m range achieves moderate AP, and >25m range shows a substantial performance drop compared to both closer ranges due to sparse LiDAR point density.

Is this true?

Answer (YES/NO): YES